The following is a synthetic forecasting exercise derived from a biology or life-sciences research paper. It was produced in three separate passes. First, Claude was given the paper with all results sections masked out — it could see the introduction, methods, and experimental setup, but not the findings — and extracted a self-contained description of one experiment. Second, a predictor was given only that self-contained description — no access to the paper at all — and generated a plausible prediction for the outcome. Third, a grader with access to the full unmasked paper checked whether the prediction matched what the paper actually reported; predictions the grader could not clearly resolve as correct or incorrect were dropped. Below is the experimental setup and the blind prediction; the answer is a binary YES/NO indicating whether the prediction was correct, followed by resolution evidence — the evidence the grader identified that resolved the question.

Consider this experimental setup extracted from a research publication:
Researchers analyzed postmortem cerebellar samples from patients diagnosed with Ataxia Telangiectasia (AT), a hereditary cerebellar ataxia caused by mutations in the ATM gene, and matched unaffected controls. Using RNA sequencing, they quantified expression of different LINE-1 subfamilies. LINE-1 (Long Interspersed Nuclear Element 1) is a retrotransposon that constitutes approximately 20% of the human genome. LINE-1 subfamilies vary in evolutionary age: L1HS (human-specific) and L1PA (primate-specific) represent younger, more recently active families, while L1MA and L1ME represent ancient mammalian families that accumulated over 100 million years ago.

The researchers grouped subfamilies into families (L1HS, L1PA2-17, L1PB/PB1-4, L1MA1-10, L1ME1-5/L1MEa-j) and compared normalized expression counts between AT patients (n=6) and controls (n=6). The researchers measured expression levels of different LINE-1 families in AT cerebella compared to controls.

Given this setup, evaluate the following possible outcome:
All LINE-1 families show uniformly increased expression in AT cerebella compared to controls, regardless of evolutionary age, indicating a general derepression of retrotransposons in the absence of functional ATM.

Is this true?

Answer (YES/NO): NO